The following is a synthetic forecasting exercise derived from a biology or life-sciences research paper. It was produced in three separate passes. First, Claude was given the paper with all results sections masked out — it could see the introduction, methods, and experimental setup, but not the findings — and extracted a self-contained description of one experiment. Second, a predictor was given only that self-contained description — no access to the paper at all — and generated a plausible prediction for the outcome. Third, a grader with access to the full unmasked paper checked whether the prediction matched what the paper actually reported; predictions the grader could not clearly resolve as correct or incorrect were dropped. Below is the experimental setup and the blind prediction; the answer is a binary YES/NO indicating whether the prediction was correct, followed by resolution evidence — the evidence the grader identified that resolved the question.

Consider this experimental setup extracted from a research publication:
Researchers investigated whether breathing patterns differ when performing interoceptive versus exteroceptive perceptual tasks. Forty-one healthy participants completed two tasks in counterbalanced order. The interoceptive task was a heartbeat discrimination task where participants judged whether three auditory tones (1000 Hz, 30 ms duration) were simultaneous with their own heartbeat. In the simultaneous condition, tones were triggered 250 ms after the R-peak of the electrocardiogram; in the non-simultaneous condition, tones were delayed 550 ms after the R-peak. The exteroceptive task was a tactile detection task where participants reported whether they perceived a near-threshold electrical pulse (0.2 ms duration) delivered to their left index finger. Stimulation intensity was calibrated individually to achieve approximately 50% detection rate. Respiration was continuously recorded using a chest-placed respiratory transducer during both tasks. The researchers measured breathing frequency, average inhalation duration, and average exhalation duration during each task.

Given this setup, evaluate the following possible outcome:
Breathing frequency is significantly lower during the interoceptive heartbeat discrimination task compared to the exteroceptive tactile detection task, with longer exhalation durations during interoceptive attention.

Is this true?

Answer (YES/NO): NO